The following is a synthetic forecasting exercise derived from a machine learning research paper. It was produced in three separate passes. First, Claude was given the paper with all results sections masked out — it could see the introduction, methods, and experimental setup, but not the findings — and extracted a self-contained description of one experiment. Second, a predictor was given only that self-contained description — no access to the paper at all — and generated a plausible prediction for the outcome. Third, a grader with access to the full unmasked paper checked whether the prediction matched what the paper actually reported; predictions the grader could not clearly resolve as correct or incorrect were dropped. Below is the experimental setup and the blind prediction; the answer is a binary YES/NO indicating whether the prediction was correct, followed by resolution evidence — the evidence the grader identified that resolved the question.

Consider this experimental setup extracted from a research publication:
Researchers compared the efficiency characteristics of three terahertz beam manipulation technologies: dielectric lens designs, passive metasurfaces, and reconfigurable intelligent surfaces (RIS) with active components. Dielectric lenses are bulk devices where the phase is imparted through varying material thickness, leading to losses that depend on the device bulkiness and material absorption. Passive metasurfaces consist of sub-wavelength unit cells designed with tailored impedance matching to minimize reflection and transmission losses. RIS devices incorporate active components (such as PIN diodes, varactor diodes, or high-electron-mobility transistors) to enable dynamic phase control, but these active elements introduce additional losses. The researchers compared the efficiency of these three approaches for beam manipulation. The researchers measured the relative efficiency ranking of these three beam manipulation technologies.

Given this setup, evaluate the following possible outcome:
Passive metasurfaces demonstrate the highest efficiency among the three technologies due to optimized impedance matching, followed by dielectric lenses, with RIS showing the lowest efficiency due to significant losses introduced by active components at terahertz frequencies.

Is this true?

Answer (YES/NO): YES